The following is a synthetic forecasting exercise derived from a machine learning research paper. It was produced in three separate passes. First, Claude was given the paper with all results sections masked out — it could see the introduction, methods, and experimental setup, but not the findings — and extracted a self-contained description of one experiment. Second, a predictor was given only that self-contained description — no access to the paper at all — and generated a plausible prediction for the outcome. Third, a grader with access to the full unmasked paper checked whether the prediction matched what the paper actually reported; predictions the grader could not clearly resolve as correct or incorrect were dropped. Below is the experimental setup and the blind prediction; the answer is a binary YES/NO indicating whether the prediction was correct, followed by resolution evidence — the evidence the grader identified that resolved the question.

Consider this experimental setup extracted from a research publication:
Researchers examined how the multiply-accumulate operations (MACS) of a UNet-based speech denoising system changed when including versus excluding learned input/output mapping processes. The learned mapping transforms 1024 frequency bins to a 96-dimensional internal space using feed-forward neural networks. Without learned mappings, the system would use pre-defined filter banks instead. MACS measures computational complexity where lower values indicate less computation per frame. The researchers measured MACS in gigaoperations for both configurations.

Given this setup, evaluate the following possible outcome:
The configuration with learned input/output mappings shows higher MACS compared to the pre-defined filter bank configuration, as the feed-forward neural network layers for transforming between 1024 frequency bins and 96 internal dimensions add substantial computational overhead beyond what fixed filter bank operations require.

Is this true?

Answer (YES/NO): YES